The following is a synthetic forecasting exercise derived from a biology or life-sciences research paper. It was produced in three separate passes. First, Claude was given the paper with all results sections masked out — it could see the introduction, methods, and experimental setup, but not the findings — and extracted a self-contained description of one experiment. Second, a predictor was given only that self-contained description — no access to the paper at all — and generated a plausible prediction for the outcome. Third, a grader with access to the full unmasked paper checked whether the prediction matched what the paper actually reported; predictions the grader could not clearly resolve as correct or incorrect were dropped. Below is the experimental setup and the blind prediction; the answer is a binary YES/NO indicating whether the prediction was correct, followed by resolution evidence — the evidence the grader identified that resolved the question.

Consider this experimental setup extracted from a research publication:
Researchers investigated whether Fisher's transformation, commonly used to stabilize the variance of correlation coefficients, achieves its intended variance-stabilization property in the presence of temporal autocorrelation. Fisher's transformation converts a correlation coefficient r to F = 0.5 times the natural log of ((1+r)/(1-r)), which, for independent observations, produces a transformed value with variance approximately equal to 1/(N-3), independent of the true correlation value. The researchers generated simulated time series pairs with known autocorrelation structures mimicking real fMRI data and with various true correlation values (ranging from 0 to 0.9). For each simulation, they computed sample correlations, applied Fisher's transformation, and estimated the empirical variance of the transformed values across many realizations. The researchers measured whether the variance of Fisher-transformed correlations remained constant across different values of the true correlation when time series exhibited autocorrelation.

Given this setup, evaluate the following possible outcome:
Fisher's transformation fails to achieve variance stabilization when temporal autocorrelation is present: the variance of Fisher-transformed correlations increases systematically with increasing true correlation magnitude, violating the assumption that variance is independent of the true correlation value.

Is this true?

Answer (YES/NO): NO